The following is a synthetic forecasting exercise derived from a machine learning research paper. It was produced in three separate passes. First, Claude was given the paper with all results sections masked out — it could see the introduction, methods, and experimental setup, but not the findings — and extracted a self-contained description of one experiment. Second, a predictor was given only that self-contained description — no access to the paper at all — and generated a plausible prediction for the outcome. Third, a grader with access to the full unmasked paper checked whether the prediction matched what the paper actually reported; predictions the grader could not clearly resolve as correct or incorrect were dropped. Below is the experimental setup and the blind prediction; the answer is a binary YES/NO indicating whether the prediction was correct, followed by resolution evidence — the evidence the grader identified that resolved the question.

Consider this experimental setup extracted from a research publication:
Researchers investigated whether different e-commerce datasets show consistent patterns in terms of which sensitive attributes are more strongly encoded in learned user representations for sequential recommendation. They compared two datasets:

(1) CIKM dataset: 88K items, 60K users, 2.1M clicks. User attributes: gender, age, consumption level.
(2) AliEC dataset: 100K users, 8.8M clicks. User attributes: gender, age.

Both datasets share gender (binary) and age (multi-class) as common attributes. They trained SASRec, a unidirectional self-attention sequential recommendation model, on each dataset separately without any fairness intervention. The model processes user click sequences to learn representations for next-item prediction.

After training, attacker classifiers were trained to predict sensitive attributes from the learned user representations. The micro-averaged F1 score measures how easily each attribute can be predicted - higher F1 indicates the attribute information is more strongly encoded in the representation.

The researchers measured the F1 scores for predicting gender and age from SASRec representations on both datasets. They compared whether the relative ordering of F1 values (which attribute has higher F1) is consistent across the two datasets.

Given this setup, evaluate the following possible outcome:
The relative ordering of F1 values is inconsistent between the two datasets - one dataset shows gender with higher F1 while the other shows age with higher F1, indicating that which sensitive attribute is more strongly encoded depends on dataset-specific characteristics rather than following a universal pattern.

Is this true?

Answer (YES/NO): NO